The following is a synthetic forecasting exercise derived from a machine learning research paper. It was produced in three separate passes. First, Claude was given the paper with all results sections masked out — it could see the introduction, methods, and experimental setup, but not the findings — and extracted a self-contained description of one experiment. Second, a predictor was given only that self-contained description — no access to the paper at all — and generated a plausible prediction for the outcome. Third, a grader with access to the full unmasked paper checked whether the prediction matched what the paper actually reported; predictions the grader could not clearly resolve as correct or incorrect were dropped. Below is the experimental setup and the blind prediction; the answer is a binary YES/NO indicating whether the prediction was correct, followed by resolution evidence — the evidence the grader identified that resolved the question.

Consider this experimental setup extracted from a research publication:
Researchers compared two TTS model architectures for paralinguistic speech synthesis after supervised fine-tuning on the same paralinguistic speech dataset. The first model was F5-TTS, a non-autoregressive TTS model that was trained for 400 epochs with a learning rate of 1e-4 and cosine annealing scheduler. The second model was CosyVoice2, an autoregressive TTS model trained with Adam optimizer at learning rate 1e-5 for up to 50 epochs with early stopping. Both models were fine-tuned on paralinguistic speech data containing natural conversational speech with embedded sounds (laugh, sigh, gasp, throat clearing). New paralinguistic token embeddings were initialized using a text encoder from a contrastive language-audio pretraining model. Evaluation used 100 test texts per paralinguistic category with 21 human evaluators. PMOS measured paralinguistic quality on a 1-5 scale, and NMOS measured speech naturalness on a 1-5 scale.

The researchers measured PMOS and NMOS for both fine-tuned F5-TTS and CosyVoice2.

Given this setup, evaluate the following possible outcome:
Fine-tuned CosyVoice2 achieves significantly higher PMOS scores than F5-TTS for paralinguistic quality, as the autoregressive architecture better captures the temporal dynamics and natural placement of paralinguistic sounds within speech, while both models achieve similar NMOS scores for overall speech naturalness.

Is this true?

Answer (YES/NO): NO